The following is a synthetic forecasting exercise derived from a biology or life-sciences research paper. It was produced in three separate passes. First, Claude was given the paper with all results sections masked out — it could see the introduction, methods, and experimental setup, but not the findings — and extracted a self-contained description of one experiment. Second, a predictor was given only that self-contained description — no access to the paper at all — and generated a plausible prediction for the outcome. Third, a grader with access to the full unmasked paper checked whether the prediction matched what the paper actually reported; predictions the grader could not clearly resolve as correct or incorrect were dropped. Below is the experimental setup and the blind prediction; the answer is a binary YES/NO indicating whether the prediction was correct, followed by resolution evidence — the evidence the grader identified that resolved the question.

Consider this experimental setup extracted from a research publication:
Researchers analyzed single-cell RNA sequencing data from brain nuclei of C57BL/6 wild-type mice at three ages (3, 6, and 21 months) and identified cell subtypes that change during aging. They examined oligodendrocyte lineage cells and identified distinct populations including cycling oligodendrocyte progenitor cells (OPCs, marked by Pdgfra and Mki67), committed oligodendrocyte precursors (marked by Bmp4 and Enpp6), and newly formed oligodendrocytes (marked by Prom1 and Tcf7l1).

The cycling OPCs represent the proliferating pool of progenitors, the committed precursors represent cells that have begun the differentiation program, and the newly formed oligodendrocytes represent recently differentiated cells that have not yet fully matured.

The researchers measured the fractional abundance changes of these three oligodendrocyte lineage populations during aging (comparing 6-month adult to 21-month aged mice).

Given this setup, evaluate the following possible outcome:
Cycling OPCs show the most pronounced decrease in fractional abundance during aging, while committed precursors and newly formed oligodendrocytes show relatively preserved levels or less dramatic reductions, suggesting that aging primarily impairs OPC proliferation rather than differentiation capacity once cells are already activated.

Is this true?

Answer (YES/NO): NO